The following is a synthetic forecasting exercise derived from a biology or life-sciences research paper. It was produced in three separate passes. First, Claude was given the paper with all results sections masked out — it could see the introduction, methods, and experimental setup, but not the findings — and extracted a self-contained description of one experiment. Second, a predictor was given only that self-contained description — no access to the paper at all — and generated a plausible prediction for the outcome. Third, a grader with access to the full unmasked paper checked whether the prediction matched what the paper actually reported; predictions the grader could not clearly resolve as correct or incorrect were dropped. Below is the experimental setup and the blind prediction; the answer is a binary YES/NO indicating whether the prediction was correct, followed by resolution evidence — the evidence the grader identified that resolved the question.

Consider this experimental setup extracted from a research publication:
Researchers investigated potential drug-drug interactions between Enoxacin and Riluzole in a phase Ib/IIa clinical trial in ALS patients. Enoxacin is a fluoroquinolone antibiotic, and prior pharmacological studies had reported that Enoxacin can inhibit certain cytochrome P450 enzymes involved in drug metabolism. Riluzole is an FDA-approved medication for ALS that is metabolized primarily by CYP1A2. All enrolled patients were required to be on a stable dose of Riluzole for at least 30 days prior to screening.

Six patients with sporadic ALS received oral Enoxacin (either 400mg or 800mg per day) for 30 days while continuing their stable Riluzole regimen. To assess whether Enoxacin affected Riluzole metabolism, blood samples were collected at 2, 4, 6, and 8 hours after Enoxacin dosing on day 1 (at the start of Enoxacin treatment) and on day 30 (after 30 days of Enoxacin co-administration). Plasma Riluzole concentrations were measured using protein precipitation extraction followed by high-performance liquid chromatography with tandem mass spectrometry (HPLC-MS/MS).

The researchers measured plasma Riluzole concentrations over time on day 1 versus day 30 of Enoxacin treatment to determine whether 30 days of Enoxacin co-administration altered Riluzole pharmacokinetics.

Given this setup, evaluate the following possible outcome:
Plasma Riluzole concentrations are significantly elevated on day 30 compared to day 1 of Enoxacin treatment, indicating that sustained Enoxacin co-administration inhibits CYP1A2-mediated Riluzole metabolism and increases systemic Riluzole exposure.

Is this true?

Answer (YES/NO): YES